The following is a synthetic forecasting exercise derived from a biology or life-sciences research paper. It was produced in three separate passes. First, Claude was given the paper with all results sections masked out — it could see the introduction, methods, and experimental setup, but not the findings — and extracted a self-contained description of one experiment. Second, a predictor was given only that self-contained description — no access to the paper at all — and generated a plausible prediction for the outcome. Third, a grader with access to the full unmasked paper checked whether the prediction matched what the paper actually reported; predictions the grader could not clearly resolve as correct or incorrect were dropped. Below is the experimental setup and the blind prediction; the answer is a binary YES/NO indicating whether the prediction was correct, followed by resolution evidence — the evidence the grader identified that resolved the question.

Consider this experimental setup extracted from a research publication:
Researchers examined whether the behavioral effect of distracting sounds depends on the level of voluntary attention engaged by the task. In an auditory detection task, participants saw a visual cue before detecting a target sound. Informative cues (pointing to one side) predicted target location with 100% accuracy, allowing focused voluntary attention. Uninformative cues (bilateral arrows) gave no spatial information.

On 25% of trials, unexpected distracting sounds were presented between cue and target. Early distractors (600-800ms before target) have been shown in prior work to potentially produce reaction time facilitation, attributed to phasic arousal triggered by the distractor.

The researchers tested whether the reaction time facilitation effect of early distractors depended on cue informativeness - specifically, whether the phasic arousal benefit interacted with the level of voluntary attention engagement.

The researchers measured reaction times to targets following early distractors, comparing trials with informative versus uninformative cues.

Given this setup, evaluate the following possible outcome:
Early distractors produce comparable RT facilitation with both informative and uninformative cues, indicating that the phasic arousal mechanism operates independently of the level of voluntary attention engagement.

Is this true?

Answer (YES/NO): NO